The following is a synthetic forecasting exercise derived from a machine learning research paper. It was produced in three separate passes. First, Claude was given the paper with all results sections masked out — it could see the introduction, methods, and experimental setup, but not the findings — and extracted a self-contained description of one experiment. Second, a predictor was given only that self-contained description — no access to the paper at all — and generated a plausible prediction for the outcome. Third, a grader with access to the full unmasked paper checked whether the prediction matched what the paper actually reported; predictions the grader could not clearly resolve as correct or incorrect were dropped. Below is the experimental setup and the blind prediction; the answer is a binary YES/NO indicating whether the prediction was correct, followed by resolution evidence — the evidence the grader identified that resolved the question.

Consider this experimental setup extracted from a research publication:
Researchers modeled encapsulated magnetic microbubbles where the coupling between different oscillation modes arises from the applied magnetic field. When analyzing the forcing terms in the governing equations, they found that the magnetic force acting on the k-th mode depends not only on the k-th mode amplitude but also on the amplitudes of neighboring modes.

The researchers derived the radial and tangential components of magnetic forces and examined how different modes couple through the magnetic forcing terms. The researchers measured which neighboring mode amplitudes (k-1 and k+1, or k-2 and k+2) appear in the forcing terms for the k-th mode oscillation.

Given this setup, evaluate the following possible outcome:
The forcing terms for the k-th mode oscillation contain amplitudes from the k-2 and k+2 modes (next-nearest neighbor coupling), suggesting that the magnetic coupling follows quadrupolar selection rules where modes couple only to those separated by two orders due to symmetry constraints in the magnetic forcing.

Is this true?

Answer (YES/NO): YES